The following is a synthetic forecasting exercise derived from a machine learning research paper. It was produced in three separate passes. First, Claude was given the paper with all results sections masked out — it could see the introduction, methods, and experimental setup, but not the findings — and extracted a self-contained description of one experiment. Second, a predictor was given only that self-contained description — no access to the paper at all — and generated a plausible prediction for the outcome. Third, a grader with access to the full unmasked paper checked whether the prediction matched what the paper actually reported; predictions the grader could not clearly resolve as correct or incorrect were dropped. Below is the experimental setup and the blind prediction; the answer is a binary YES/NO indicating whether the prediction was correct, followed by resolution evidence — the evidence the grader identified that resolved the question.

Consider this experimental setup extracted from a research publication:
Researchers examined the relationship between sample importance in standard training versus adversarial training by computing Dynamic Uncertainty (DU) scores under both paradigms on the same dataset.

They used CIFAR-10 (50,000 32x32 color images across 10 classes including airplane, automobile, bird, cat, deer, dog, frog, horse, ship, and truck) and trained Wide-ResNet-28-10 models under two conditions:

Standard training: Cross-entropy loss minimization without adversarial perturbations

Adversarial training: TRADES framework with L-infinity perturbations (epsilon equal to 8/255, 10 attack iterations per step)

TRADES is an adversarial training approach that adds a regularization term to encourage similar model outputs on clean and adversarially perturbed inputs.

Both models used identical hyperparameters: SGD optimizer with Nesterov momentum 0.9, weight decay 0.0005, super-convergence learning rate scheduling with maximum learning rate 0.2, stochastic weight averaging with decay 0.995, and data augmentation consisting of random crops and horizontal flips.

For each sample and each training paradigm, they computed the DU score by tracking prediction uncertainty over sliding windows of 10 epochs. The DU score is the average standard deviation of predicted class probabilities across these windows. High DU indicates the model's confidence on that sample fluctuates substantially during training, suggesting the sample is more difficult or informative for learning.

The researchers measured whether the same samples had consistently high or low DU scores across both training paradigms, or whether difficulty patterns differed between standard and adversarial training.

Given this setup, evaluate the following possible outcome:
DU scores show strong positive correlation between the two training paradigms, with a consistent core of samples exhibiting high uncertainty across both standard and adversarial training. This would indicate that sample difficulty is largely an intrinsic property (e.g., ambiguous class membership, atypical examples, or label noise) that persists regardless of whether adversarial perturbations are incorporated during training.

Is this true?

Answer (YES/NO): NO